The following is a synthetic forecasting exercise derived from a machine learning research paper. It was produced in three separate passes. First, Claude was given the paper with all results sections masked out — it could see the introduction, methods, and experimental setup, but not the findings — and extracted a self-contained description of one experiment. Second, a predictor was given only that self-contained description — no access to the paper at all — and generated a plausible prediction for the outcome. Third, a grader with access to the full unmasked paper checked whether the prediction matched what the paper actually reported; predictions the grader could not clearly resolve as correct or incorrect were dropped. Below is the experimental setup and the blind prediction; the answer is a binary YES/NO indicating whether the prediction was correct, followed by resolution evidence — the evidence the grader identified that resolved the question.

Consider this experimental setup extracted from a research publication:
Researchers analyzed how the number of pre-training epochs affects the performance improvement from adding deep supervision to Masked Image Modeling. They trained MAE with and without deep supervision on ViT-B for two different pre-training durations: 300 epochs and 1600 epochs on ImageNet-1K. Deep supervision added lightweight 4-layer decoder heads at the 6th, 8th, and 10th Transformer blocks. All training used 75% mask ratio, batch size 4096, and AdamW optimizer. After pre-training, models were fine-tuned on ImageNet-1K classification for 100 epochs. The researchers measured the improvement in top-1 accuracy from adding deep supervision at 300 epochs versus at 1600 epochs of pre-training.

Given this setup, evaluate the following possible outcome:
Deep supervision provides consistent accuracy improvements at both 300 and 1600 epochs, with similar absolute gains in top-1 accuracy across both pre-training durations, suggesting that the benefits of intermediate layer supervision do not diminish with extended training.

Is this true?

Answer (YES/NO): NO